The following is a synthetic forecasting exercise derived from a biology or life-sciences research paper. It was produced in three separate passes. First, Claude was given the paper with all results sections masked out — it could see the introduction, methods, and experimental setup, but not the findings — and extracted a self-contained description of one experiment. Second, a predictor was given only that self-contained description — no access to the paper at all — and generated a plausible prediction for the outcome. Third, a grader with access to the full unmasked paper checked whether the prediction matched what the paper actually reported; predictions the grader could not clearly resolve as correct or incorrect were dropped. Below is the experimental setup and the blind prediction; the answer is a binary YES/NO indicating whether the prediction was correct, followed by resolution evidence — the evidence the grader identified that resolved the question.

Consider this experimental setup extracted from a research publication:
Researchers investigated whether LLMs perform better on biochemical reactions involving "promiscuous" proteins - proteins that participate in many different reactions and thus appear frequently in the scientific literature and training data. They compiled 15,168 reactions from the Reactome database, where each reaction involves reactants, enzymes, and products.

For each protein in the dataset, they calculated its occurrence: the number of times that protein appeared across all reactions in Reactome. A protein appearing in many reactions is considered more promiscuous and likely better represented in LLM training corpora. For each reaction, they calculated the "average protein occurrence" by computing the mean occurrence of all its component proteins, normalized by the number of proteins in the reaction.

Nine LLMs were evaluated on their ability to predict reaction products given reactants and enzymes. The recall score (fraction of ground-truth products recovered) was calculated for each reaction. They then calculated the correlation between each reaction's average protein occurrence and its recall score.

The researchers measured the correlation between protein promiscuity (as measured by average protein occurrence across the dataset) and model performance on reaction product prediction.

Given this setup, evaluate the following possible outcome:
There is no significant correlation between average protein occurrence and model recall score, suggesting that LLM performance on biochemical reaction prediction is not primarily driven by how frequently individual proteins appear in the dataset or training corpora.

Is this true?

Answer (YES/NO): NO